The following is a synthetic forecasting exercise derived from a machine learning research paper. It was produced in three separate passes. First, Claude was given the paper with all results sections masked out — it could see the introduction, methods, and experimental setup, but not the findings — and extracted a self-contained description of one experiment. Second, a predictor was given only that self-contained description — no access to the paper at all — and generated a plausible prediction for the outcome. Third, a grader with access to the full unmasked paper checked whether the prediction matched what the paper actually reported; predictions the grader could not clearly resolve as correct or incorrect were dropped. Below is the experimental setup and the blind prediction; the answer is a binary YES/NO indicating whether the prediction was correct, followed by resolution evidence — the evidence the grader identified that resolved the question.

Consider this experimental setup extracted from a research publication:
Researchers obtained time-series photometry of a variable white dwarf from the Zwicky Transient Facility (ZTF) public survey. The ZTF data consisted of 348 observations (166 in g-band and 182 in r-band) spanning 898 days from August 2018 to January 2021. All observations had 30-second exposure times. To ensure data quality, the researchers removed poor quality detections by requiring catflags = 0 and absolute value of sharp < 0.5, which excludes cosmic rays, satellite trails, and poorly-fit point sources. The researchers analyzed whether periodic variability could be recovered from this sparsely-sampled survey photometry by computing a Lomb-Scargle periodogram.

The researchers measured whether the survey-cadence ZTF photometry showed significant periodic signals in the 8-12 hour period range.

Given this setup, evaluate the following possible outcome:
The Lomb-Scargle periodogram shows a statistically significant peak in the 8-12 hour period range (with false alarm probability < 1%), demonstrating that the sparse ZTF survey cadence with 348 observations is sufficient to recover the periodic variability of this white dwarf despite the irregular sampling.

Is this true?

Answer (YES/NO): YES